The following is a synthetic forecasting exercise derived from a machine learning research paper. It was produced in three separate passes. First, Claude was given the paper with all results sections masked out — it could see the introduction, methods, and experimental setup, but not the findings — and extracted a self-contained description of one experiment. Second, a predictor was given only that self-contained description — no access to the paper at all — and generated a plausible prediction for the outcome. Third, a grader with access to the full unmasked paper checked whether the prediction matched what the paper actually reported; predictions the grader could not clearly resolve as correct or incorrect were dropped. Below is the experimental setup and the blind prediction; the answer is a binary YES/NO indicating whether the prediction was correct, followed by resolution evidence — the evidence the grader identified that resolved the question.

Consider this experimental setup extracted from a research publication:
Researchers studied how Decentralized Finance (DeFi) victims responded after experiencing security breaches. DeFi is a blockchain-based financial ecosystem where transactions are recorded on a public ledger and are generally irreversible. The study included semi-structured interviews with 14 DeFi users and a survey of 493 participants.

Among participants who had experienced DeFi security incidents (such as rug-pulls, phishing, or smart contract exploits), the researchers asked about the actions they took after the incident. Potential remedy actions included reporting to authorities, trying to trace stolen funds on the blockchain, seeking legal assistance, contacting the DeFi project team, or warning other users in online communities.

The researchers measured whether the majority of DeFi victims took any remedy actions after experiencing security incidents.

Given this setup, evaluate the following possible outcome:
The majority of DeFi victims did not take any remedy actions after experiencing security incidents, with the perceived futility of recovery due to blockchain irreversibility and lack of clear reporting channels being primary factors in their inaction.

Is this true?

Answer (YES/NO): NO